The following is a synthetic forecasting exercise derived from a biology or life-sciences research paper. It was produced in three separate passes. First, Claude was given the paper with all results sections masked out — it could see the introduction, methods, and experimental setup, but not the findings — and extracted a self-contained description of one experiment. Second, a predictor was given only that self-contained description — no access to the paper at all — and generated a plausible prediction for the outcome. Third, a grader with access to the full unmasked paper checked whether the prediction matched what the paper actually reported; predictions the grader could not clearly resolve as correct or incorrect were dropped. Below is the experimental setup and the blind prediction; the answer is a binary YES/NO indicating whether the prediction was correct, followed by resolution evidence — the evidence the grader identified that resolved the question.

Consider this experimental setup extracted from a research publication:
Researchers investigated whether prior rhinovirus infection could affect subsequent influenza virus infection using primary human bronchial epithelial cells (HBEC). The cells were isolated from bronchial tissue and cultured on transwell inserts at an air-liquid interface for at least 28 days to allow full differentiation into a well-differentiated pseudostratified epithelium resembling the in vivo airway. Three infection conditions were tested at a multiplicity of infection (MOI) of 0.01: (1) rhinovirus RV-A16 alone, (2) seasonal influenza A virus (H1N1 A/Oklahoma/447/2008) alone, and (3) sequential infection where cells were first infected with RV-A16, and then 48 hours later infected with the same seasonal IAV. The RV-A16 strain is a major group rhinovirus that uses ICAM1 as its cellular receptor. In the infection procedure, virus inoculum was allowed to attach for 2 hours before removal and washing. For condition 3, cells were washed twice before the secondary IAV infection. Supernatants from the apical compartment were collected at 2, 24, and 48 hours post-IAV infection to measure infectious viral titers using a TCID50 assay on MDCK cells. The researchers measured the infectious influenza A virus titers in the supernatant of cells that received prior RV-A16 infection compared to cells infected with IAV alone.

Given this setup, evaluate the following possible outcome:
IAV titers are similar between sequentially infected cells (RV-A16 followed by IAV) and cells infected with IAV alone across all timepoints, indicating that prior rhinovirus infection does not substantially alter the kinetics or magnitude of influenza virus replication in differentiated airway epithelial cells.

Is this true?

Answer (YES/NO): NO